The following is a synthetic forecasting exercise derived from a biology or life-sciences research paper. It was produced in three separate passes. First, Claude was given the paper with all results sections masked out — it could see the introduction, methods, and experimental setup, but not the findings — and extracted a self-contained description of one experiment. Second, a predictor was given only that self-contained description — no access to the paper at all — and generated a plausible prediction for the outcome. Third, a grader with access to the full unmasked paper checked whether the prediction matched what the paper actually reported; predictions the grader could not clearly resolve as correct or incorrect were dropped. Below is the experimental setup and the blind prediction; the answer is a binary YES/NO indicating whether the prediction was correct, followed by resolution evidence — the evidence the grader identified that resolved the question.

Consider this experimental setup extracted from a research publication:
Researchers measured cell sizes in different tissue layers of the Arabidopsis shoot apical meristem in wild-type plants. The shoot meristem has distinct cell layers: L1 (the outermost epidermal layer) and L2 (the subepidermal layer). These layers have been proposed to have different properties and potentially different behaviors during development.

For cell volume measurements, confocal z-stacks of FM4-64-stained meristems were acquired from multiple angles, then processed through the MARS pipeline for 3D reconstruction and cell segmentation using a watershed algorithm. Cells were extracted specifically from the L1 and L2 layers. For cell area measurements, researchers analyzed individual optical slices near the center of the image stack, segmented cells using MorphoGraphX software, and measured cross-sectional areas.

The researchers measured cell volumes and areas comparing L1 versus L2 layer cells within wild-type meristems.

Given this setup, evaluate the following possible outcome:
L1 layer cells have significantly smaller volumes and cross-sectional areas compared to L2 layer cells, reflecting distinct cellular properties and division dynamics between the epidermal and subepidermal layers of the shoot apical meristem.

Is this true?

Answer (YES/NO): NO